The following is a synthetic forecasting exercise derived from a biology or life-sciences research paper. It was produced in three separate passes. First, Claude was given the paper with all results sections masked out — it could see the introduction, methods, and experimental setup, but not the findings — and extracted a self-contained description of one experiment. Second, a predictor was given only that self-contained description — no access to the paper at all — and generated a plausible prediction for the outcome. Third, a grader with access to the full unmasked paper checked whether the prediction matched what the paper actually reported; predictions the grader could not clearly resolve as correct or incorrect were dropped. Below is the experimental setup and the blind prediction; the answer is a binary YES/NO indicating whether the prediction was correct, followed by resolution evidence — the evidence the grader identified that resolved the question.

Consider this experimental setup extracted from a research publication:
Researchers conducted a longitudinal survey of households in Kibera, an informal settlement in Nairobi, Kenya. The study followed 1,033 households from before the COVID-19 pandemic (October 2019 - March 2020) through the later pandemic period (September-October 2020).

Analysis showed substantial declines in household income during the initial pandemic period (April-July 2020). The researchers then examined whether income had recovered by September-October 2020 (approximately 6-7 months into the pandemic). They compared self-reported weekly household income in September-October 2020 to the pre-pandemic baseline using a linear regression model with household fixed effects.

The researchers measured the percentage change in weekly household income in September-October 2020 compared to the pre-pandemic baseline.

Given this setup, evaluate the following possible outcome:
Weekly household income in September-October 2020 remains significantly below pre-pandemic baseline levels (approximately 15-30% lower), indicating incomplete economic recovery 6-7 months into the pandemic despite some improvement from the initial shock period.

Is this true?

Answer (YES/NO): YES